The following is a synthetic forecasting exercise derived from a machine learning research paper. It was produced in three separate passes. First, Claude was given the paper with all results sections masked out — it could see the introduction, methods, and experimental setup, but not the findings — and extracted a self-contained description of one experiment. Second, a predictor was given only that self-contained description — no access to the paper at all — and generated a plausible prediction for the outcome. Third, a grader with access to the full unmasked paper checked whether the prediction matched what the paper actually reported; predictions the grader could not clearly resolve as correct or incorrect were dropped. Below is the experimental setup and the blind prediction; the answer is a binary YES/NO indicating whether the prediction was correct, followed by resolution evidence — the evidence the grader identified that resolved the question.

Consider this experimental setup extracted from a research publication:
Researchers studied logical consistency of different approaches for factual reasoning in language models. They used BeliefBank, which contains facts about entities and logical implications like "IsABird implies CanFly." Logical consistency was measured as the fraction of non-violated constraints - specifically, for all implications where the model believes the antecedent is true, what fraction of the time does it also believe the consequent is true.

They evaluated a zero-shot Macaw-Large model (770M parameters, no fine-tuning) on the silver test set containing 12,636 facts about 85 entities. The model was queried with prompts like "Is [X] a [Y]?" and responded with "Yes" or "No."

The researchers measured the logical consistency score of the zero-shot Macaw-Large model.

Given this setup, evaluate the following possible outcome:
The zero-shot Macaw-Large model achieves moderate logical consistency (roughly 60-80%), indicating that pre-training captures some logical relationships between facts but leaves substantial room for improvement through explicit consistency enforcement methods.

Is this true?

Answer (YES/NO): NO